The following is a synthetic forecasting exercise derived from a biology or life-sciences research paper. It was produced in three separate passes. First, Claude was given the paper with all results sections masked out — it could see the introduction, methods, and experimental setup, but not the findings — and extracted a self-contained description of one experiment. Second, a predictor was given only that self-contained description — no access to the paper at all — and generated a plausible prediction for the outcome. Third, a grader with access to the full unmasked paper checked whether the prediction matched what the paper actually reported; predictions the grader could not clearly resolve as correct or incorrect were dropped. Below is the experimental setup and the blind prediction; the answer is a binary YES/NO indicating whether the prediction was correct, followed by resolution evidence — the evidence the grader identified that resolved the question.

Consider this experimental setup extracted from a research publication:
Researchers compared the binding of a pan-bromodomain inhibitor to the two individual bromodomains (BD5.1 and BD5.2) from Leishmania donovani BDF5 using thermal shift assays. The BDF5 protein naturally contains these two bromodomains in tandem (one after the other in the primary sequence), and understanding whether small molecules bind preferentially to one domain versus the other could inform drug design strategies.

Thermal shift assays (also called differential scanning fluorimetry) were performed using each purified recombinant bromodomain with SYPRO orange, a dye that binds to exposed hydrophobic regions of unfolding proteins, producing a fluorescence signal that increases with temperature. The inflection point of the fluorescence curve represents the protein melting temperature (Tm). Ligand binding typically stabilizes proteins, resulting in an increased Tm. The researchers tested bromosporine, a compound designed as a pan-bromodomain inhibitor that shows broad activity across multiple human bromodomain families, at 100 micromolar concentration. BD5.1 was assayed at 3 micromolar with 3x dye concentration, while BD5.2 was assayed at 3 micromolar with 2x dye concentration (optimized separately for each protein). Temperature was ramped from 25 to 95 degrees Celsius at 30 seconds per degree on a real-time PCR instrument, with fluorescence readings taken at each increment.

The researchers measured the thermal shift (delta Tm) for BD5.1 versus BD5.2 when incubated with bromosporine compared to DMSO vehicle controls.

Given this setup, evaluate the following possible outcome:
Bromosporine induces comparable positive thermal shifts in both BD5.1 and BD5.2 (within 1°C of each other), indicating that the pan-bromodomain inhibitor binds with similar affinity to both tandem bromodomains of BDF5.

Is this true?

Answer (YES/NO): NO